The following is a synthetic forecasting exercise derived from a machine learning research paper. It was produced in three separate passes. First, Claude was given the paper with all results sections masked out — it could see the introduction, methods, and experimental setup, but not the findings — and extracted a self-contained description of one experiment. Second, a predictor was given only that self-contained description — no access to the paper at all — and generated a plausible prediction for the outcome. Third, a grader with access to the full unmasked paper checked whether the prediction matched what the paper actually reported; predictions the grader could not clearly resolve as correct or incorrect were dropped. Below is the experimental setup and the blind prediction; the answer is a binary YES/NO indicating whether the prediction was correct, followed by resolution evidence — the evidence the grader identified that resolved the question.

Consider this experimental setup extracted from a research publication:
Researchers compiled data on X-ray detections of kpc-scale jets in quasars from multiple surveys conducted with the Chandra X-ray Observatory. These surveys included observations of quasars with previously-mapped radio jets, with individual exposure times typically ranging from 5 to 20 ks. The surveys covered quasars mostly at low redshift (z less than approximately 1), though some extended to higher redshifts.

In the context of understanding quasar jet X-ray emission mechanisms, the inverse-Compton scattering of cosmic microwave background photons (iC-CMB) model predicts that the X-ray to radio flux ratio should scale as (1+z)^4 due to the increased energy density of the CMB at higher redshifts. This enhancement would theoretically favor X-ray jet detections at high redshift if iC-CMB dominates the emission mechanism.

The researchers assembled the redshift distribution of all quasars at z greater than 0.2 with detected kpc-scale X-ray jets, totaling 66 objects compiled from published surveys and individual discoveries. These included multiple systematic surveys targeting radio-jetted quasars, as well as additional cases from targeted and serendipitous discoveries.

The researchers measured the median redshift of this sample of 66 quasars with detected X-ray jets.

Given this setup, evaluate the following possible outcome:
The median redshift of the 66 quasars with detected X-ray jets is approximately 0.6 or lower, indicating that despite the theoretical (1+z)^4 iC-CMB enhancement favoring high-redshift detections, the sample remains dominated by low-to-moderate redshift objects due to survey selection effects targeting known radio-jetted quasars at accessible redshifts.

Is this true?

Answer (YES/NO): NO